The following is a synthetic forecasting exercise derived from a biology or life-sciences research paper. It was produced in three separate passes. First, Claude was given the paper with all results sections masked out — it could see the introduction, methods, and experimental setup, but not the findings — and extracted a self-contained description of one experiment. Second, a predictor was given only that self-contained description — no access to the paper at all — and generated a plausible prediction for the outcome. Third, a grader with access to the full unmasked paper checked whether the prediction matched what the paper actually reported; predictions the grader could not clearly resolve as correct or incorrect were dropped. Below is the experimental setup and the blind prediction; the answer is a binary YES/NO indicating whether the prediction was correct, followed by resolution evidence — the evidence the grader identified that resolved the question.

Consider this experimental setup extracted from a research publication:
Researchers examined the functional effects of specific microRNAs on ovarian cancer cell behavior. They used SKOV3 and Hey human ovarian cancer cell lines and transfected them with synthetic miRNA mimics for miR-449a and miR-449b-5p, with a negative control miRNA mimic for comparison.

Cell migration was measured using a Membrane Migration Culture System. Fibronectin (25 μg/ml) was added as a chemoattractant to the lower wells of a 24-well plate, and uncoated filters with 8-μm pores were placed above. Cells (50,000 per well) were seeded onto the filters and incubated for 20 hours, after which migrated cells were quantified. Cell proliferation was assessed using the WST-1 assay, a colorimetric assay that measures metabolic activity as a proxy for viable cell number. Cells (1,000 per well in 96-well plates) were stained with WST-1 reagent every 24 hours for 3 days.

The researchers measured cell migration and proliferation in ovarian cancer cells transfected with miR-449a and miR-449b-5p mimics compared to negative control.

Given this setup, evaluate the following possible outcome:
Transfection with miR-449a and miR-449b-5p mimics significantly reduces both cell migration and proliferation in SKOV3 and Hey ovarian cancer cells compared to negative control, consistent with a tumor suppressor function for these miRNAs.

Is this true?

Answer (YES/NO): NO